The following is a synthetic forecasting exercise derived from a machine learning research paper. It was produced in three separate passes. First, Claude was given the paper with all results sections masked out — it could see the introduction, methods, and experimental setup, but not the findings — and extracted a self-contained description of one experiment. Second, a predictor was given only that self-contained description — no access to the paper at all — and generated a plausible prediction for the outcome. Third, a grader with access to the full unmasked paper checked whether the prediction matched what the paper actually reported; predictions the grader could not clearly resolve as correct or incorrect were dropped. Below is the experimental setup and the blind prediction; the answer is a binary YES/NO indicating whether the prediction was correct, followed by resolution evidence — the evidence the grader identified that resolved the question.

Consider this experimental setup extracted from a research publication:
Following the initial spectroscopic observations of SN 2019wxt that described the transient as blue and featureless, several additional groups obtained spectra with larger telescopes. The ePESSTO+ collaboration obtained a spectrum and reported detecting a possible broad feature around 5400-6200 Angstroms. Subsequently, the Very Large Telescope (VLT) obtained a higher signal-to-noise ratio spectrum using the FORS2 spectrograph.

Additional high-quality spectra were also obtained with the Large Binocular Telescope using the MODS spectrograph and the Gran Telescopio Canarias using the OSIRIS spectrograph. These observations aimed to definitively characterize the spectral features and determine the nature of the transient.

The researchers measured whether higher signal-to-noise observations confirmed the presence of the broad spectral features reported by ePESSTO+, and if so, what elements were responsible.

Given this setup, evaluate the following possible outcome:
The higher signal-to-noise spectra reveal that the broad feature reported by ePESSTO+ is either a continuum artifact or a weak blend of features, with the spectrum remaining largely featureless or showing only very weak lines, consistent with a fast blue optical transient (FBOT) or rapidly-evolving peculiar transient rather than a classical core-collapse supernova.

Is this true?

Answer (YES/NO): NO